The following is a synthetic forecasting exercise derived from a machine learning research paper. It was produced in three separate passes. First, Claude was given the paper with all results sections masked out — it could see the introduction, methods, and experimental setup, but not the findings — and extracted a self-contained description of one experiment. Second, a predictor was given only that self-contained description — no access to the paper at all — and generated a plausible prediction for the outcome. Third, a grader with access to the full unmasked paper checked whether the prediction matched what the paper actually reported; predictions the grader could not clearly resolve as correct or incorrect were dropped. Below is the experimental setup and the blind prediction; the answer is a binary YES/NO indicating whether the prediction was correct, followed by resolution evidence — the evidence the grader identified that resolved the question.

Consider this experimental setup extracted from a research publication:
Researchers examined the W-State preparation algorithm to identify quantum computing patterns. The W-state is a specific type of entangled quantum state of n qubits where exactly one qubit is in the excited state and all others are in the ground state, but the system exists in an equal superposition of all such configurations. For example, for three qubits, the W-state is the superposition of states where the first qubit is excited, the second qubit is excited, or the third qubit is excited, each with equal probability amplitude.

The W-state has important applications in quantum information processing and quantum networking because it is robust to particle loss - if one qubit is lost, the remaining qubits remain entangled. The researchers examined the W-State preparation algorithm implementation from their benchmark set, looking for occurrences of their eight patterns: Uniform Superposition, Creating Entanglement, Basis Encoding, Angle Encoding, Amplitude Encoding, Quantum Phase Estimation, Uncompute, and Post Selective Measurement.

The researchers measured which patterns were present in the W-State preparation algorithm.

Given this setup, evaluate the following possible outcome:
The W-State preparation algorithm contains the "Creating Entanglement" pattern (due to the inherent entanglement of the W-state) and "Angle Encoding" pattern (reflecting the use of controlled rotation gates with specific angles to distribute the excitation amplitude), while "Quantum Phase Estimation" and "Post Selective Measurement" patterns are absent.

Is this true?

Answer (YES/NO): NO